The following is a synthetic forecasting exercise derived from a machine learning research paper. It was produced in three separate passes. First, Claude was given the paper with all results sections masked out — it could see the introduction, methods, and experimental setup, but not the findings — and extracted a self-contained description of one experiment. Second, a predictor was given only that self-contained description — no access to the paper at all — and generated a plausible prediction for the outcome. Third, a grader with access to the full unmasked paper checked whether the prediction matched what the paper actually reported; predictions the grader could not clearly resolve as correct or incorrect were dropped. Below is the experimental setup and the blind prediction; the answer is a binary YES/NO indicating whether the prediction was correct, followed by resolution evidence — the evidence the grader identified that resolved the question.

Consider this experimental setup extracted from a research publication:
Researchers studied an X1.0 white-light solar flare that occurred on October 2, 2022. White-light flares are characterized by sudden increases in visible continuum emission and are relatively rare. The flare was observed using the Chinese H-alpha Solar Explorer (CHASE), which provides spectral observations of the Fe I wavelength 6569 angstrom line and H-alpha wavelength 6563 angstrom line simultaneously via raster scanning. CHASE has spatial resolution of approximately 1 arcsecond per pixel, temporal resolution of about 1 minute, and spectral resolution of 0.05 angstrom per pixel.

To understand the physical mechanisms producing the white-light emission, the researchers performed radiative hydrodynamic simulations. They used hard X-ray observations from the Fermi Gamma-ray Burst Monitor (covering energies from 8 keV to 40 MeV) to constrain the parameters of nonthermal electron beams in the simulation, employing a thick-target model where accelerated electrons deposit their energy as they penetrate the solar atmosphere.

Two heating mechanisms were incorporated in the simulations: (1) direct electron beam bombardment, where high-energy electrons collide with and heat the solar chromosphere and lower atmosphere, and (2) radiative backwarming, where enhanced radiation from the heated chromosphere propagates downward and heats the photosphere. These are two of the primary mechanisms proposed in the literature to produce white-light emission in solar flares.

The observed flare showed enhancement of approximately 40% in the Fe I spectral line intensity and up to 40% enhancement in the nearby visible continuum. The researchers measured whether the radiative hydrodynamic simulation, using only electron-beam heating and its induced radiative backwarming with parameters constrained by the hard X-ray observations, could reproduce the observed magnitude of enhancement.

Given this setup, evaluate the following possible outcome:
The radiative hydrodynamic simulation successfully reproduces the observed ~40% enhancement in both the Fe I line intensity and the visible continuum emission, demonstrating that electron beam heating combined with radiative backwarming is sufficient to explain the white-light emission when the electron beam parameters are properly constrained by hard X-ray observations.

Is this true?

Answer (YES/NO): NO